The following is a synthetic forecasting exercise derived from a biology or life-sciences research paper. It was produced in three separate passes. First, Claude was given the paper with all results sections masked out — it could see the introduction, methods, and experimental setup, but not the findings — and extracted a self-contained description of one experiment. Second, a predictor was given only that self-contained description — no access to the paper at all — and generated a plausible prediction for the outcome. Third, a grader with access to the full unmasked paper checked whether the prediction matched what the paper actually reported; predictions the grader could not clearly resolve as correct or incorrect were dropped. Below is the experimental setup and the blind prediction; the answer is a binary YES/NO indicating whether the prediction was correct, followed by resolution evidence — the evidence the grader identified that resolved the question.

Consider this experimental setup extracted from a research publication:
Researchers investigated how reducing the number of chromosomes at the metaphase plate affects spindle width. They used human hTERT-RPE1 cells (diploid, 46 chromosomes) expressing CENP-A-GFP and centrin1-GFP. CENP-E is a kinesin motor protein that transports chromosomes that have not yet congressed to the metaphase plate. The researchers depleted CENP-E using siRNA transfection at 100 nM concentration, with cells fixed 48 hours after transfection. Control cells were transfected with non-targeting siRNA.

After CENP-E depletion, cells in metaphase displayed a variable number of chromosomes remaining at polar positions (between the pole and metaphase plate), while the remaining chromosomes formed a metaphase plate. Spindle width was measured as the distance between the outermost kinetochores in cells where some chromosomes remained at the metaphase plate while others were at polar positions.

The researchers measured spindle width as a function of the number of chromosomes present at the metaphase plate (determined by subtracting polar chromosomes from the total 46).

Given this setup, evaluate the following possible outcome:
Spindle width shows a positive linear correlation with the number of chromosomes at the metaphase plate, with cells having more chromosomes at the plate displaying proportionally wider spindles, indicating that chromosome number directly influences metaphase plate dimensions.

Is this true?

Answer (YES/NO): NO